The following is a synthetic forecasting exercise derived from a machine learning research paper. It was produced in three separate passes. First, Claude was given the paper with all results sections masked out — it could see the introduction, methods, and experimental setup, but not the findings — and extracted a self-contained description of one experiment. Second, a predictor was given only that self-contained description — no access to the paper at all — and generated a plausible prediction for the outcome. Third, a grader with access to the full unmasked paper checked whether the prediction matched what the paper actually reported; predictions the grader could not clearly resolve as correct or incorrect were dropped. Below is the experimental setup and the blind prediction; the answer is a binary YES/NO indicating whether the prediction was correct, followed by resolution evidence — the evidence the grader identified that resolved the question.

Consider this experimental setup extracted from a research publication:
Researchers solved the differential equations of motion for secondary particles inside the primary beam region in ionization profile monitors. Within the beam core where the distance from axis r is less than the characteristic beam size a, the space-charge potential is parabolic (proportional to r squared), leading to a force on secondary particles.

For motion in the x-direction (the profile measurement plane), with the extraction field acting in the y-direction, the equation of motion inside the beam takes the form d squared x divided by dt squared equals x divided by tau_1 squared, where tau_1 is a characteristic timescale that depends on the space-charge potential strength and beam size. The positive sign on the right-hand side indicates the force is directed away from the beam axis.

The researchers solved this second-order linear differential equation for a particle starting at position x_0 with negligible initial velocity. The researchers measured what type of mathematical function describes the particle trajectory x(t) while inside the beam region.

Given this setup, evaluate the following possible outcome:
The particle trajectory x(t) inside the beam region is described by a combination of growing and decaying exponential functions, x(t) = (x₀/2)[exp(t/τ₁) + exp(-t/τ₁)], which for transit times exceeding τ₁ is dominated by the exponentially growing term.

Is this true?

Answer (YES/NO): YES